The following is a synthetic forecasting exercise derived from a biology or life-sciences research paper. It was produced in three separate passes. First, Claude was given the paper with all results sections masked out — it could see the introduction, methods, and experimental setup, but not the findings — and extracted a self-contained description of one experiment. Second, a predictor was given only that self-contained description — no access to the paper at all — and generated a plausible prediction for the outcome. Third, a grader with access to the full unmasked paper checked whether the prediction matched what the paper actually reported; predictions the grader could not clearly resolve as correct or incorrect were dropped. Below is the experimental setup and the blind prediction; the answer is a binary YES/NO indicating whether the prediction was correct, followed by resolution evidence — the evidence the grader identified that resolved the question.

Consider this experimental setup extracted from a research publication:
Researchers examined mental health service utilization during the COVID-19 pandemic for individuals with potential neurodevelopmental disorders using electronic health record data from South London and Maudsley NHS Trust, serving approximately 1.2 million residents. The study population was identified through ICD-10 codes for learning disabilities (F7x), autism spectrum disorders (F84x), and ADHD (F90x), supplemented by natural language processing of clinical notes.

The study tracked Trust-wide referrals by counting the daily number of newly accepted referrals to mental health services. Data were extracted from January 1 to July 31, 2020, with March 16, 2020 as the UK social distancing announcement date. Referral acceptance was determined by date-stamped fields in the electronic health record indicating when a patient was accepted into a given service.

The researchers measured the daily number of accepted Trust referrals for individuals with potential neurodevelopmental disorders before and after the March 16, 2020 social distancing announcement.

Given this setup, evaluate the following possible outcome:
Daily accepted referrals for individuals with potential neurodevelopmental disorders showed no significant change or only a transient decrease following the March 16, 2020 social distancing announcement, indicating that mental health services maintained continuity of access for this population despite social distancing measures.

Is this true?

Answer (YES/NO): NO